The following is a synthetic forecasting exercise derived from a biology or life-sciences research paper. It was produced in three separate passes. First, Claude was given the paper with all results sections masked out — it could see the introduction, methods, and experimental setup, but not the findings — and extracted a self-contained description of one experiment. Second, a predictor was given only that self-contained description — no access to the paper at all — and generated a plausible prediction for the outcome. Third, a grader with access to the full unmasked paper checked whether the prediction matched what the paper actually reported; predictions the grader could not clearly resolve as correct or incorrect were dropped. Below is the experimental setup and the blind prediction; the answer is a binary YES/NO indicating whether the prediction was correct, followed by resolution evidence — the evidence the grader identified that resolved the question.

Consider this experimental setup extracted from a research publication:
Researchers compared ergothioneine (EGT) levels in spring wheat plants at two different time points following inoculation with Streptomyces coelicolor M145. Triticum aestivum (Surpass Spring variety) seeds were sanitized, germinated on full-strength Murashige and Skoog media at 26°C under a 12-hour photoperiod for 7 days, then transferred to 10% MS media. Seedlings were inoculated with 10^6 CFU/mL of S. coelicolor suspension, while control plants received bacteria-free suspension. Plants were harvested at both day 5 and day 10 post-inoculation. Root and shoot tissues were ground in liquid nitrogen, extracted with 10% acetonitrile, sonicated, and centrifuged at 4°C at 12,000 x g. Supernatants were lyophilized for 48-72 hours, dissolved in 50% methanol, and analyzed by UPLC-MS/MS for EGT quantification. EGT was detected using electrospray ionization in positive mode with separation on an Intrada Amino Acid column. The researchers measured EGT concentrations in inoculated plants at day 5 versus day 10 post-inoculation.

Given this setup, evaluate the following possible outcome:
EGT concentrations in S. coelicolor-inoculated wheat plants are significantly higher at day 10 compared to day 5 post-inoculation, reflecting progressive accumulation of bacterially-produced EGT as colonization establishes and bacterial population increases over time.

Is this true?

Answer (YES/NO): NO